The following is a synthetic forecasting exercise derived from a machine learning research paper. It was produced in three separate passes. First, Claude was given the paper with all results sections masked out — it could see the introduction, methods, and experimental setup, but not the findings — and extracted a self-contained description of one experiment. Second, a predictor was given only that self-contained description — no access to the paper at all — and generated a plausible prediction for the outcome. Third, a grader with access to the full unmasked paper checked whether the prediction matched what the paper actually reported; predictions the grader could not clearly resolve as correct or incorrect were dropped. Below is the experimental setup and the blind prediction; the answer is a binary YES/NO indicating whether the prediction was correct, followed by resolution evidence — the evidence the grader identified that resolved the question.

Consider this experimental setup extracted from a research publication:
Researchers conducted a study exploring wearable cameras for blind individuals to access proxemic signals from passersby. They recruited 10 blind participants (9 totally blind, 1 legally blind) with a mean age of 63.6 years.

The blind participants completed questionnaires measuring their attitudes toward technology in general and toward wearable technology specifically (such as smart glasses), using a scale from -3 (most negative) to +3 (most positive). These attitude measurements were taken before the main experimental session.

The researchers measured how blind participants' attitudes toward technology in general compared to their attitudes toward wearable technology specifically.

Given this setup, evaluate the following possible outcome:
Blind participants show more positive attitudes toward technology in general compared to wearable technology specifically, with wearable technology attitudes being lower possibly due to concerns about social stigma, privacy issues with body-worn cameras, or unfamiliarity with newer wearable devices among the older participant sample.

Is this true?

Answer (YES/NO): YES